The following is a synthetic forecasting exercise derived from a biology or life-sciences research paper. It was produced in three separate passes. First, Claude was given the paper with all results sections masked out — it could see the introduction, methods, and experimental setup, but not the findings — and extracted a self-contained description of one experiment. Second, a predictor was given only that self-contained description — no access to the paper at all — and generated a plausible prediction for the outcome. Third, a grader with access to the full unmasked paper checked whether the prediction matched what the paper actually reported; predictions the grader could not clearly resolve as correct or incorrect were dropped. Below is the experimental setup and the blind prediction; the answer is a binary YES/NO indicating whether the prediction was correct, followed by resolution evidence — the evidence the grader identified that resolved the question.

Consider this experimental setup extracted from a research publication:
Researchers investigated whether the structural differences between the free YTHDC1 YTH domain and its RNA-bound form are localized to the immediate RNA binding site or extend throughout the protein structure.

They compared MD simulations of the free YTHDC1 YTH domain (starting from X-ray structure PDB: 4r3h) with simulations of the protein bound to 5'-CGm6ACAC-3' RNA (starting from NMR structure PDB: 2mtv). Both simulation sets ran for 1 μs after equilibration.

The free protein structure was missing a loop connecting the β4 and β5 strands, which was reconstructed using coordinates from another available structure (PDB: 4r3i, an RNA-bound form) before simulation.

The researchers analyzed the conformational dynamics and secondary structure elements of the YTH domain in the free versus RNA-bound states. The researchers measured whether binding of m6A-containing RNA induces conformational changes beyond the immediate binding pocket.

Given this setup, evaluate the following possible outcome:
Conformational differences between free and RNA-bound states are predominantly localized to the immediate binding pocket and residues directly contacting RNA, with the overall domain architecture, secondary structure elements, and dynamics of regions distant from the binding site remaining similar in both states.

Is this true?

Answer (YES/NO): YES